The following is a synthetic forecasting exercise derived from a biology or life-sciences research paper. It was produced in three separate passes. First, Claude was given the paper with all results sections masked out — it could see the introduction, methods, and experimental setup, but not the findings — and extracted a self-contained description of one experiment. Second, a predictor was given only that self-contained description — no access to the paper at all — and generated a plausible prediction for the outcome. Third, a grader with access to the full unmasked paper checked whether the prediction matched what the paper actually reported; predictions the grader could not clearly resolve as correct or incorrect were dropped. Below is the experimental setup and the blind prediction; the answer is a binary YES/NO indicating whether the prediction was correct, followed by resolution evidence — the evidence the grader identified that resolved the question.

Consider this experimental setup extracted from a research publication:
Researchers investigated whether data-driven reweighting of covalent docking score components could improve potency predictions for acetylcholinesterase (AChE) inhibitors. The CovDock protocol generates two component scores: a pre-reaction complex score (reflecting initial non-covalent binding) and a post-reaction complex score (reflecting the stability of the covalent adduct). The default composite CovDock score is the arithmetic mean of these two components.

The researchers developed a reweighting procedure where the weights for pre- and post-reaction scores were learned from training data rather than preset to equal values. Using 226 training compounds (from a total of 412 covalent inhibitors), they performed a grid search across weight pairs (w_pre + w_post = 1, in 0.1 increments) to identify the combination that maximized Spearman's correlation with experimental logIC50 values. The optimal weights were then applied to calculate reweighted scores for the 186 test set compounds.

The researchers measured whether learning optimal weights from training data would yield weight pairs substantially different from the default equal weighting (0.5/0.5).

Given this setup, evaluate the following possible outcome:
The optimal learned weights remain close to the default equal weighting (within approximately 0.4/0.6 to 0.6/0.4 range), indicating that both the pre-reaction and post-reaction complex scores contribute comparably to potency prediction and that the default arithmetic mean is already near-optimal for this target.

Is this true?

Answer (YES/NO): NO